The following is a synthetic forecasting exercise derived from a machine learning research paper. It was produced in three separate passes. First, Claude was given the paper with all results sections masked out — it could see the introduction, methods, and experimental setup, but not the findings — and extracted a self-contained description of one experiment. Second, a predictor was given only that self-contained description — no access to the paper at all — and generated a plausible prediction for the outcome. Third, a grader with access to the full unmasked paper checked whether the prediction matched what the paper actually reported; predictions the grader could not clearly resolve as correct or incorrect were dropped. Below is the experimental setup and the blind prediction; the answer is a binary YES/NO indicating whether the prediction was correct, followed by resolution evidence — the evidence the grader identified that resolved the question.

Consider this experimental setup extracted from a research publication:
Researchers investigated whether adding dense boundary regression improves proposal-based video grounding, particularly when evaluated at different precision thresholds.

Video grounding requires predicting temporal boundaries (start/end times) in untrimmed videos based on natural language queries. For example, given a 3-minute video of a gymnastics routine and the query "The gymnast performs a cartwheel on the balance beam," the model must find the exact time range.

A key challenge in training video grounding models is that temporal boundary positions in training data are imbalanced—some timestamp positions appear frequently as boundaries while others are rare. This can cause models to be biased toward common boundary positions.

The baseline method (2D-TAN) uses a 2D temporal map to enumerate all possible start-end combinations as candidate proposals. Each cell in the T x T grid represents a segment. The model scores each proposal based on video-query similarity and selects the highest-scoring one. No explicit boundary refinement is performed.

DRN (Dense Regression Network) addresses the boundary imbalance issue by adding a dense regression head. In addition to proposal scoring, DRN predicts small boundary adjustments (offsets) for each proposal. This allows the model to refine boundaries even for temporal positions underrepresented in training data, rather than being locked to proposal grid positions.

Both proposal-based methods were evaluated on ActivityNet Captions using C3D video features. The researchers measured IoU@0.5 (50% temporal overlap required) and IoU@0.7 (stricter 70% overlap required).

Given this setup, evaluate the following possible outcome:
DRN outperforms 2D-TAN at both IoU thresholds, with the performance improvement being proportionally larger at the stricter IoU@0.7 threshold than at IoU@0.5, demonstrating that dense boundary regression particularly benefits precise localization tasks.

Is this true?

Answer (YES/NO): NO